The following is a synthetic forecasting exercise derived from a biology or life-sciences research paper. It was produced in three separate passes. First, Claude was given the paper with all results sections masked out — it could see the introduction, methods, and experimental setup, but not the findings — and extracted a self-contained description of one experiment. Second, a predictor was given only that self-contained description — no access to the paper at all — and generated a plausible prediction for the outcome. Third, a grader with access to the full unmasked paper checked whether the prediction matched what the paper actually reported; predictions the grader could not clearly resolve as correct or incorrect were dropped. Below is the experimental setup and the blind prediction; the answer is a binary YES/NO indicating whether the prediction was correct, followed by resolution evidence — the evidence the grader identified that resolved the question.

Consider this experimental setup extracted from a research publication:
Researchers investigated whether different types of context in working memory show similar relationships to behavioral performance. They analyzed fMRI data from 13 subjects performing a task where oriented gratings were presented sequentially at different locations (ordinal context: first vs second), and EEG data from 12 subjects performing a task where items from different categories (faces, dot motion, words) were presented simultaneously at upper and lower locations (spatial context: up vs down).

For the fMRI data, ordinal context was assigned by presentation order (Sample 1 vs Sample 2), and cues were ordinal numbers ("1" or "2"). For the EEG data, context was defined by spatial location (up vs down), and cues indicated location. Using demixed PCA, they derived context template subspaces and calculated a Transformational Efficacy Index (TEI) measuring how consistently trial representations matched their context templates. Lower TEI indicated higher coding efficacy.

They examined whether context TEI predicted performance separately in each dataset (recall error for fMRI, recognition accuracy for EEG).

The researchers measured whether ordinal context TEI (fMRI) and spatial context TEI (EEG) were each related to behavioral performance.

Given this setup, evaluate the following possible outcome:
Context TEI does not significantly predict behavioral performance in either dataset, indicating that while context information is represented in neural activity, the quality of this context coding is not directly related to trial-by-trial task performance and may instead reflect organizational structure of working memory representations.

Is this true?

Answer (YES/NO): YES